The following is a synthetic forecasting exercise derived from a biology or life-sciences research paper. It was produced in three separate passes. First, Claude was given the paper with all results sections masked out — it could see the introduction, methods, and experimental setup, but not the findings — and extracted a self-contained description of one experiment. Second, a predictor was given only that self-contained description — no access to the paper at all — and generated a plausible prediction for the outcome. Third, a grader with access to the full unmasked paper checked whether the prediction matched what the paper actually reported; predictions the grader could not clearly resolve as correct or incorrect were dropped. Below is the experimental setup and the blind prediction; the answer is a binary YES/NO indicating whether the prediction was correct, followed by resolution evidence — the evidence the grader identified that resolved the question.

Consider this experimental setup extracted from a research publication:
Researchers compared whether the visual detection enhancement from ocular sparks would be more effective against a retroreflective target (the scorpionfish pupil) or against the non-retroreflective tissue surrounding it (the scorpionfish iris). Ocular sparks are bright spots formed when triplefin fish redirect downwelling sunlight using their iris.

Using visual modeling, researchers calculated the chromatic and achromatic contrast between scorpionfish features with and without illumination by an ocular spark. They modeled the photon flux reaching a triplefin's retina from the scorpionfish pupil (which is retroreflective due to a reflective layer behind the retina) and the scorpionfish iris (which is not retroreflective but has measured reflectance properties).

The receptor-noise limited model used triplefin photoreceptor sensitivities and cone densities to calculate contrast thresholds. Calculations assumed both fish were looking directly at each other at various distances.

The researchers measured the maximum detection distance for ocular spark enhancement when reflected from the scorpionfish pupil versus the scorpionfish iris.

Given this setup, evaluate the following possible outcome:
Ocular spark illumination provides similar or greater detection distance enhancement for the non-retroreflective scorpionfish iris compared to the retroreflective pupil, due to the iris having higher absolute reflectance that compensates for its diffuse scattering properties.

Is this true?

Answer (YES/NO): NO